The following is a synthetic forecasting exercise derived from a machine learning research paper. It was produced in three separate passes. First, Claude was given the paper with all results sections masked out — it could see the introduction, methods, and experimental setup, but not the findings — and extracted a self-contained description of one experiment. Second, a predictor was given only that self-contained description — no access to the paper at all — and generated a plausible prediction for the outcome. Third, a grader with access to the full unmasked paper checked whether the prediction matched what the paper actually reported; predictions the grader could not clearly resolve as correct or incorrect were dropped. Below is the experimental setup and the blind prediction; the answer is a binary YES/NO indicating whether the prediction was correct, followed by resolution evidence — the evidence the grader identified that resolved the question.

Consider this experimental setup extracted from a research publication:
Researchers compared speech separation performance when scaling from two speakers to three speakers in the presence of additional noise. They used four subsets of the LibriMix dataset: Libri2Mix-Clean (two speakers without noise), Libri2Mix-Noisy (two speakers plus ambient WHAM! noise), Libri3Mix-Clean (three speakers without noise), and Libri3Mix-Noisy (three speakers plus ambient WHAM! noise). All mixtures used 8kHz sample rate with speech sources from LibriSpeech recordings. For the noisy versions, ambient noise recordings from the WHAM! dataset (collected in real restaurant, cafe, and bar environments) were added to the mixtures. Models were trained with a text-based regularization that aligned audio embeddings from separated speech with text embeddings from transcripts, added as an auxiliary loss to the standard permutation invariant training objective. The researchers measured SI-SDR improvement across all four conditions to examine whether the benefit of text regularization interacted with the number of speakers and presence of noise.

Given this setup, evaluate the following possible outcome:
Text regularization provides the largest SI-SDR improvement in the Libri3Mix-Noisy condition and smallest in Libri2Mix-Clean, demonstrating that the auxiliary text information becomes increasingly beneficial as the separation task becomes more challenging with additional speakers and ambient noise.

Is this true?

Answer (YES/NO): NO